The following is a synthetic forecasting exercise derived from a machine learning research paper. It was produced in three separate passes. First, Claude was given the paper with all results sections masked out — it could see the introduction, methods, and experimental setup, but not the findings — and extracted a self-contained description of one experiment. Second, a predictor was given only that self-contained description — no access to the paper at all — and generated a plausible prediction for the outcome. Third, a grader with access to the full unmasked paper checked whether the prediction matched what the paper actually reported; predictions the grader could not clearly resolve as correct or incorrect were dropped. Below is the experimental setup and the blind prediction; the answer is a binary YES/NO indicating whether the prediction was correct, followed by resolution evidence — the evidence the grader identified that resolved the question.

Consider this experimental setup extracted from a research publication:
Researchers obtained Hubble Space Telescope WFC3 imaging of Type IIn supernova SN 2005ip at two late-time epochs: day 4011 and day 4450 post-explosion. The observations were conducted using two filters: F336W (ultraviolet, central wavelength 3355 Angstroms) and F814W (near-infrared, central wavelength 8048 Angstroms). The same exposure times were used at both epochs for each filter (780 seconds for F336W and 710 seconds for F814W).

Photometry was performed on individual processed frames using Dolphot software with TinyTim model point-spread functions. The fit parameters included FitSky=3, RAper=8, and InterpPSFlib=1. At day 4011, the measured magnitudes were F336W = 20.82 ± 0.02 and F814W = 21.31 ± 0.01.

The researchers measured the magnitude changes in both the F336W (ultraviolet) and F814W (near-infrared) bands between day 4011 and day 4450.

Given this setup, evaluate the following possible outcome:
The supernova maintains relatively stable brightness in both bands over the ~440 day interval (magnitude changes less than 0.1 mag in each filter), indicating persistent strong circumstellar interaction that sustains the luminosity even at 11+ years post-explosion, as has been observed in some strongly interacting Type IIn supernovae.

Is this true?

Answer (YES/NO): NO